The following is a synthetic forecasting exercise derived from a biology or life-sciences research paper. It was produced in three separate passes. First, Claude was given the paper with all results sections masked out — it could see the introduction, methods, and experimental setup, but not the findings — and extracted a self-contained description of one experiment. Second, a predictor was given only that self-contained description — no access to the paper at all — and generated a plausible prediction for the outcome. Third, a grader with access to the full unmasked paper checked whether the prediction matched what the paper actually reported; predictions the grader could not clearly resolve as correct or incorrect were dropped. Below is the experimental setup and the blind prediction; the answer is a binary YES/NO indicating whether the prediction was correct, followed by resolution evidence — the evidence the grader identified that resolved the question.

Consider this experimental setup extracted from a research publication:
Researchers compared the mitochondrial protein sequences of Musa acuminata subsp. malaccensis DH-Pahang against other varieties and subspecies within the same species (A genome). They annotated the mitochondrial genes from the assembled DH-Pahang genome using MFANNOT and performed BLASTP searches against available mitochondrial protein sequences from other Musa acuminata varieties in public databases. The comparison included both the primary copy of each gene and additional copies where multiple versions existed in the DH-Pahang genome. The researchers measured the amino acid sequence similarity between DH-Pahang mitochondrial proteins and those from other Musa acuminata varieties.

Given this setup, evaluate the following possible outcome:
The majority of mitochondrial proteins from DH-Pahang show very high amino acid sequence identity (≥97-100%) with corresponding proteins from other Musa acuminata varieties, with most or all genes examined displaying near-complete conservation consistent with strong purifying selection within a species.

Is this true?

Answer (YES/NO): YES